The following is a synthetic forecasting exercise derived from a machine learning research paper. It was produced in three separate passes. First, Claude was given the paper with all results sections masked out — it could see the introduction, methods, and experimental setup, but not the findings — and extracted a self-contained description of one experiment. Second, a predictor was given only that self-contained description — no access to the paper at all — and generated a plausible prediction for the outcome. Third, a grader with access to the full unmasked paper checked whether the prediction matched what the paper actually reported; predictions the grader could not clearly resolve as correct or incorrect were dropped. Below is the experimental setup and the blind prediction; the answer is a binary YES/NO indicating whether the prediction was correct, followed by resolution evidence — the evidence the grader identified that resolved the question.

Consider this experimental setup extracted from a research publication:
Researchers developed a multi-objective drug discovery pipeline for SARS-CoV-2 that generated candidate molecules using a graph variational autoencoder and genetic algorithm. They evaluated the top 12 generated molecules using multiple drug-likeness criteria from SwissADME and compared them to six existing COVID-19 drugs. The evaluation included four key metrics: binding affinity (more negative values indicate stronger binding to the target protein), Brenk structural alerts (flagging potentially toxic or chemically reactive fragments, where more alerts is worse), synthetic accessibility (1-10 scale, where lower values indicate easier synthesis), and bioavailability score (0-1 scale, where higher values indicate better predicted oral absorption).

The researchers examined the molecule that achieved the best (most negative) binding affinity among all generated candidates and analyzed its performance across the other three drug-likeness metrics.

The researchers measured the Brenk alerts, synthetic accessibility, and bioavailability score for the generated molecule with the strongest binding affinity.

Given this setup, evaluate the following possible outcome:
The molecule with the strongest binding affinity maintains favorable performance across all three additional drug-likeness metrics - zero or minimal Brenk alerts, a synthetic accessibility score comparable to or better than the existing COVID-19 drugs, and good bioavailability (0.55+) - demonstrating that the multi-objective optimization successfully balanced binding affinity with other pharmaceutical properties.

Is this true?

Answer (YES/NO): NO